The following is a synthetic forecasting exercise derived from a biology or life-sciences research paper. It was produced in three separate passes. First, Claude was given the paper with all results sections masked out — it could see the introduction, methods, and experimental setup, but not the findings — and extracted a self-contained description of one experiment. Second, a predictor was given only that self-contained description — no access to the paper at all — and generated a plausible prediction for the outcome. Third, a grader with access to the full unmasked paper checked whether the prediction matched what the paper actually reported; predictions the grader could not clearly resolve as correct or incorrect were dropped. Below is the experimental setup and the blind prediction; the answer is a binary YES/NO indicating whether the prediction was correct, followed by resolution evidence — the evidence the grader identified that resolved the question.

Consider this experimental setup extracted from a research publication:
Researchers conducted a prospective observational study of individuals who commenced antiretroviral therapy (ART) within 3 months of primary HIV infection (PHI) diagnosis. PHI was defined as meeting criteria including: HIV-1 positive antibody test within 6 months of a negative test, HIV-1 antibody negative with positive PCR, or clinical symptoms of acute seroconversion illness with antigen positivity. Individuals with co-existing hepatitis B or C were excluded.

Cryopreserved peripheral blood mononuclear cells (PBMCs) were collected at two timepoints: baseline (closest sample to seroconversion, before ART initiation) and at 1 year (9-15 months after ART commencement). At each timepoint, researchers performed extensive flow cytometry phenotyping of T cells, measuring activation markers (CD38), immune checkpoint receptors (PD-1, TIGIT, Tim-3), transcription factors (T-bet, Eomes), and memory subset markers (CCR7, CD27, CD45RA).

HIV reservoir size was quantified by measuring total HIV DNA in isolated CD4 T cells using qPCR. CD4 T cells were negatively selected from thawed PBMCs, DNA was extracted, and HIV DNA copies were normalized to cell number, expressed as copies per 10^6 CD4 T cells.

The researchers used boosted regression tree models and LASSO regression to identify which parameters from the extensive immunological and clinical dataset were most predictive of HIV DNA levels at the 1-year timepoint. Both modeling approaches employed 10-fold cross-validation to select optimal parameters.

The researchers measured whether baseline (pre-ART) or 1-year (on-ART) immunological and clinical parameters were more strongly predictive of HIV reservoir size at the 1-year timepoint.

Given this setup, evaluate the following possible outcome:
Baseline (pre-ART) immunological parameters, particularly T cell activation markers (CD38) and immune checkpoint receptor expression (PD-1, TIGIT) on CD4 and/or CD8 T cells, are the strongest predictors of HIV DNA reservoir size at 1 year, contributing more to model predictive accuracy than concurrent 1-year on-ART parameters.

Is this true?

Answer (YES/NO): NO